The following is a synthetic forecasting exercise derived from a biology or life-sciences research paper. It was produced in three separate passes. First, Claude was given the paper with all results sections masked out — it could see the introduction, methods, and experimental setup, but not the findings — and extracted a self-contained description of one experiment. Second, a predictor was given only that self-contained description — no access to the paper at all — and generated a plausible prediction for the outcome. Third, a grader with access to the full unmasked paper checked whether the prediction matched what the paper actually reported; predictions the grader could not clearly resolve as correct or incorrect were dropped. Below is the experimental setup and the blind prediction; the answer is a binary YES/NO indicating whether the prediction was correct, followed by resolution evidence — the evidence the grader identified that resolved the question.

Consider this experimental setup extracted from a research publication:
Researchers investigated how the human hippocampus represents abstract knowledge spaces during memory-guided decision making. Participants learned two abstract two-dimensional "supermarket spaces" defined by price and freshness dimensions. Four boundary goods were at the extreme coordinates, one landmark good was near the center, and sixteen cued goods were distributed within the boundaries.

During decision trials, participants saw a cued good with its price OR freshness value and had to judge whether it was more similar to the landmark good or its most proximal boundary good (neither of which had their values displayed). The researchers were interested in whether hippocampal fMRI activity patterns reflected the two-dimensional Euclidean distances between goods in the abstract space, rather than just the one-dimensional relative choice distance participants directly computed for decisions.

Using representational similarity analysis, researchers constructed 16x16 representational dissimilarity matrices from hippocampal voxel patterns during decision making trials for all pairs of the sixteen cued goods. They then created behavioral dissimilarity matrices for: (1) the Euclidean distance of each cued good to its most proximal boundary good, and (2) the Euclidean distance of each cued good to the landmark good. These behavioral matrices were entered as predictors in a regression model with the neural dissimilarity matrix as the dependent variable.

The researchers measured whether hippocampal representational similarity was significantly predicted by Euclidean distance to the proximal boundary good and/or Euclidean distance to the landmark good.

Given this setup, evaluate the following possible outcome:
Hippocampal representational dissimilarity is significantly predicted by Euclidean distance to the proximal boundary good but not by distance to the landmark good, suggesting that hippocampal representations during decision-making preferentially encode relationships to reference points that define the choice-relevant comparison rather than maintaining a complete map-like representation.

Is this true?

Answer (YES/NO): YES